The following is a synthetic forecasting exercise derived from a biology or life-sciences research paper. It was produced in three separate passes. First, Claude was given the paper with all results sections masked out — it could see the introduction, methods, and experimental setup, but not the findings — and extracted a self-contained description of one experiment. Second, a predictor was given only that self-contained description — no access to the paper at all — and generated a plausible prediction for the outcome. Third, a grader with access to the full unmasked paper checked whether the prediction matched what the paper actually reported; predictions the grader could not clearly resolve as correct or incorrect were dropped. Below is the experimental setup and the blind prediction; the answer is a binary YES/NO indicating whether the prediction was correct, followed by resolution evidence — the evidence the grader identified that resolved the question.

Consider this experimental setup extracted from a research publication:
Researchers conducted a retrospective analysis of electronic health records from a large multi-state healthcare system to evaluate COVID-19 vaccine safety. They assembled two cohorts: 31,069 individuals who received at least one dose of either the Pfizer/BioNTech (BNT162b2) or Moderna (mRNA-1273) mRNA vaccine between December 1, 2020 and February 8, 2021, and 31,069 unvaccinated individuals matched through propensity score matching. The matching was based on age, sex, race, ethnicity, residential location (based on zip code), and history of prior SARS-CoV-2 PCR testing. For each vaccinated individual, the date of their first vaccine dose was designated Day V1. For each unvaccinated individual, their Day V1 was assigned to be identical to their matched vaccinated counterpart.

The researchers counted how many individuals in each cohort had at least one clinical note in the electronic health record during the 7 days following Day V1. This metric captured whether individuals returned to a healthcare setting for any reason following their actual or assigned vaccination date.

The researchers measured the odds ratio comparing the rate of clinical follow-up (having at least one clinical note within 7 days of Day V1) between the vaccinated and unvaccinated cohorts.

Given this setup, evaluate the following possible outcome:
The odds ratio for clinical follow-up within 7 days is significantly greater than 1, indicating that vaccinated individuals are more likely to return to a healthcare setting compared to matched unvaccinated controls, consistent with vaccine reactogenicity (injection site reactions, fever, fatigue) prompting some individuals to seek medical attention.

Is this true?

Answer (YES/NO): NO